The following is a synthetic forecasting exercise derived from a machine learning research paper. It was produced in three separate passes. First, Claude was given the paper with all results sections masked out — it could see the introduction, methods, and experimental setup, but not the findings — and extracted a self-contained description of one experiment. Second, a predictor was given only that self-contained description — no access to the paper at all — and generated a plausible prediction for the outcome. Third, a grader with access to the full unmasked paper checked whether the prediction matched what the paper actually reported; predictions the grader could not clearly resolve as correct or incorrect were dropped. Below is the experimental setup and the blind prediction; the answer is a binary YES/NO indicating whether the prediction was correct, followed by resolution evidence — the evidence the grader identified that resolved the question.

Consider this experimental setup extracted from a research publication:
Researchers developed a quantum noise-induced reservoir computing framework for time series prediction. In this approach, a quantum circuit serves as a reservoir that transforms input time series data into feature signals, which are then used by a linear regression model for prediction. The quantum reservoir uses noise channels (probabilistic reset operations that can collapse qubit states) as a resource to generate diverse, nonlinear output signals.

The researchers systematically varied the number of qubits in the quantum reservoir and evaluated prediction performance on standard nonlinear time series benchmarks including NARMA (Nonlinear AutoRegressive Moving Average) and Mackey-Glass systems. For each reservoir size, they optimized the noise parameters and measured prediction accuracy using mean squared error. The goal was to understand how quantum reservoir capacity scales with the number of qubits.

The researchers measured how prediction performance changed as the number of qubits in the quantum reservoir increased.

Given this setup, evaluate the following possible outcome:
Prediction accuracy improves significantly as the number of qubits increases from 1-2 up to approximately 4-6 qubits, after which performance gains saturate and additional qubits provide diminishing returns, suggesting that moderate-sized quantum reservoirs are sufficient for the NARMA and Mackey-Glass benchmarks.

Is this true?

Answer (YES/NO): NO